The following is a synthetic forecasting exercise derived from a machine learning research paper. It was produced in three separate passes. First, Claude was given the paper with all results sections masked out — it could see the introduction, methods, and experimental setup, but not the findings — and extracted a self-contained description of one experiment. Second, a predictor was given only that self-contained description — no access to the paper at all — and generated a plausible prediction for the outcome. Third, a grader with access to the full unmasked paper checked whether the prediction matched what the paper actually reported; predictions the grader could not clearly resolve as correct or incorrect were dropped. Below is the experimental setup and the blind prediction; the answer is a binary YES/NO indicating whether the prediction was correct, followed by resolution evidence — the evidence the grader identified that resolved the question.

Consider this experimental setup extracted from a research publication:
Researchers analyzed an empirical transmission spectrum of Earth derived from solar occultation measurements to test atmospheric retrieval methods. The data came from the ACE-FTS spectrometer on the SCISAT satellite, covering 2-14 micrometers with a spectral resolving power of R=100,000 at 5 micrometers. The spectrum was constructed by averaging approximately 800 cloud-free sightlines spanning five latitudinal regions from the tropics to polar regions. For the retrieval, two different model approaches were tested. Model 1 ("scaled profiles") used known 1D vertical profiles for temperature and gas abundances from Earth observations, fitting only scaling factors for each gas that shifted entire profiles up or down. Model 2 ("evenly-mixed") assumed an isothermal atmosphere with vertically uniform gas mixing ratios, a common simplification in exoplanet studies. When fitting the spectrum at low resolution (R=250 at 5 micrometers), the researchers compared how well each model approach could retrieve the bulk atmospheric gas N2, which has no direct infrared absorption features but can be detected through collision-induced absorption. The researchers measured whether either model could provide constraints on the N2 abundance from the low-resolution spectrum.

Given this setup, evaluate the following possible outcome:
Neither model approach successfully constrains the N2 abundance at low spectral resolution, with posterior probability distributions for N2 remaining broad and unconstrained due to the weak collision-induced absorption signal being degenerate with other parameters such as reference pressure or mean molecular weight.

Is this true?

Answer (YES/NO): NO